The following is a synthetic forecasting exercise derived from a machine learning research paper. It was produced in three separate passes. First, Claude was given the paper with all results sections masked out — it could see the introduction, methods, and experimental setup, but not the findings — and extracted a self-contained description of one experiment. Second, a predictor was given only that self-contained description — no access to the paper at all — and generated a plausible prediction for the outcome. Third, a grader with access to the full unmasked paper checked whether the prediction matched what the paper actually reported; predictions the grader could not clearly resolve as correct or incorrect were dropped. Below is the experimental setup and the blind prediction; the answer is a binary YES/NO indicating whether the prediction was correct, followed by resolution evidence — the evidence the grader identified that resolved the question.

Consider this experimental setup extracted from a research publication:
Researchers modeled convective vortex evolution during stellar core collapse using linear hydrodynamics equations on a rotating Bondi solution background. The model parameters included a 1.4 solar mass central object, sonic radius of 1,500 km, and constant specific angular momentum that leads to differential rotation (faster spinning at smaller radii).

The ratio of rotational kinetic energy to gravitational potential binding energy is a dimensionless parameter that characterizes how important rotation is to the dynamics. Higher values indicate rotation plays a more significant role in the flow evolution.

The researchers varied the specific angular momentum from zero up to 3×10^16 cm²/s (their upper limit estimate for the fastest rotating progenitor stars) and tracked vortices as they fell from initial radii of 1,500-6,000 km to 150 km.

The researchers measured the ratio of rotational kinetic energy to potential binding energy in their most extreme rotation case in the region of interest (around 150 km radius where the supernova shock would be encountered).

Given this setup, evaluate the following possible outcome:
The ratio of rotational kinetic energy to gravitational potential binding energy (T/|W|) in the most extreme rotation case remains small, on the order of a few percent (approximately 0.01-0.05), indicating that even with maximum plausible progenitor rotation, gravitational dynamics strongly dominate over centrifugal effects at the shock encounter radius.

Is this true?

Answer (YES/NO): NO